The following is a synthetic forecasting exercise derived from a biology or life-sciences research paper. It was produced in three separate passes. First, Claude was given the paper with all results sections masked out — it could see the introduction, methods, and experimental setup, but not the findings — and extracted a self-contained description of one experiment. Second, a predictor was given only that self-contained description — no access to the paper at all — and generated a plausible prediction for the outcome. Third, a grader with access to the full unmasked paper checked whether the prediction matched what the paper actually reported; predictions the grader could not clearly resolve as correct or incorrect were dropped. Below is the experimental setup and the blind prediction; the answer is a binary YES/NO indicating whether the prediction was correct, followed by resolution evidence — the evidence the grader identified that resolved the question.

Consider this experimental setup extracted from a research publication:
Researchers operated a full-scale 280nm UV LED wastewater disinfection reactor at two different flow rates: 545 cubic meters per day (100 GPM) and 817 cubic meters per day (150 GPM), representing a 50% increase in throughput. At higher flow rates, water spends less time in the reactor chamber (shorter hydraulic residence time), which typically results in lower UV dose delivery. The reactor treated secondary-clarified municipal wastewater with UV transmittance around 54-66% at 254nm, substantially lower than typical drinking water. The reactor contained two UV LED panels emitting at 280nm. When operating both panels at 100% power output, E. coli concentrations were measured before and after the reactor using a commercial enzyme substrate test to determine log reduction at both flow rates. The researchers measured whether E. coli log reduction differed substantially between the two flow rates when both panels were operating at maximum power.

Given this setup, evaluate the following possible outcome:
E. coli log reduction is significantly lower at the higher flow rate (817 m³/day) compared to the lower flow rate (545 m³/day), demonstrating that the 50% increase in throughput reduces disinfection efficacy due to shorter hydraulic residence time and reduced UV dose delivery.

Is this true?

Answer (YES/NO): NO